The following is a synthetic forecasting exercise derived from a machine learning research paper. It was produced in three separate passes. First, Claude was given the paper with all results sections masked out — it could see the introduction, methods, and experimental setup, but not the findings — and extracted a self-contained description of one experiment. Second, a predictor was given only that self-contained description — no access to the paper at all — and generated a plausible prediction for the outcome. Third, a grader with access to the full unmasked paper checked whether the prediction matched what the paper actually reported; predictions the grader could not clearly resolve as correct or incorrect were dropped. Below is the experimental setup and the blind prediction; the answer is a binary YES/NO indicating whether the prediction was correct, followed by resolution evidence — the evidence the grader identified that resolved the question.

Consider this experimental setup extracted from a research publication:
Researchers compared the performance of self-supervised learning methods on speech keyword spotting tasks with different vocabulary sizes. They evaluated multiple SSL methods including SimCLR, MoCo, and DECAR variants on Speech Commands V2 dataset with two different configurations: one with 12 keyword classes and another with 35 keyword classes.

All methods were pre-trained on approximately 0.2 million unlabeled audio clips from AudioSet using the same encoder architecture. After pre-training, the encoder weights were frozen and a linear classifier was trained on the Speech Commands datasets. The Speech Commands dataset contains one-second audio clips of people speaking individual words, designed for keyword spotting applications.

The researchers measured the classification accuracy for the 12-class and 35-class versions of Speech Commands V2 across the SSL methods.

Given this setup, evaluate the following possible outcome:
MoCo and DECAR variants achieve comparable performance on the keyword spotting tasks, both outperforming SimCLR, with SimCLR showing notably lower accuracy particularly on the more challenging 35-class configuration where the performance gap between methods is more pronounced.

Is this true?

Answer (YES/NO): NO